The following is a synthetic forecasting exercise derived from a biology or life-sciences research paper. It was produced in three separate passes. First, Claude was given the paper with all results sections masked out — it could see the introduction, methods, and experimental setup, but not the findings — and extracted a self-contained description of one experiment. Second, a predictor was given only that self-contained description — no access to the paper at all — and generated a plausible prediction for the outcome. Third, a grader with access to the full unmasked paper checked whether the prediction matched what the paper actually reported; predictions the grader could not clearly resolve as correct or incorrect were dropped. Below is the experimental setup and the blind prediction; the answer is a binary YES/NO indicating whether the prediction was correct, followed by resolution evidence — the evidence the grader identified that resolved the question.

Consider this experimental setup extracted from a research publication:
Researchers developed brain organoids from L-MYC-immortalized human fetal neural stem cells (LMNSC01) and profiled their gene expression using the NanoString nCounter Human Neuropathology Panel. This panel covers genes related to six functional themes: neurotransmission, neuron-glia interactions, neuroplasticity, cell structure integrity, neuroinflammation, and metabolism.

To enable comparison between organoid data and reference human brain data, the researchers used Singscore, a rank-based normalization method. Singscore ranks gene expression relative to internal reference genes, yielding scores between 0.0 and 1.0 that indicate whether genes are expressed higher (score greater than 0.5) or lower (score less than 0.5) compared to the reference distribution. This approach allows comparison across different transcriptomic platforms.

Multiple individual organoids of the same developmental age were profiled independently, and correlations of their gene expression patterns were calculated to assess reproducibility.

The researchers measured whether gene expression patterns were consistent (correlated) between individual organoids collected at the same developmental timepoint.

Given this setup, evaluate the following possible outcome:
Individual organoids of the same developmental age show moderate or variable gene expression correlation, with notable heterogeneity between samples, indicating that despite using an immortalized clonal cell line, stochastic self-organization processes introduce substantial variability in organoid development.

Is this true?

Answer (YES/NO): NO